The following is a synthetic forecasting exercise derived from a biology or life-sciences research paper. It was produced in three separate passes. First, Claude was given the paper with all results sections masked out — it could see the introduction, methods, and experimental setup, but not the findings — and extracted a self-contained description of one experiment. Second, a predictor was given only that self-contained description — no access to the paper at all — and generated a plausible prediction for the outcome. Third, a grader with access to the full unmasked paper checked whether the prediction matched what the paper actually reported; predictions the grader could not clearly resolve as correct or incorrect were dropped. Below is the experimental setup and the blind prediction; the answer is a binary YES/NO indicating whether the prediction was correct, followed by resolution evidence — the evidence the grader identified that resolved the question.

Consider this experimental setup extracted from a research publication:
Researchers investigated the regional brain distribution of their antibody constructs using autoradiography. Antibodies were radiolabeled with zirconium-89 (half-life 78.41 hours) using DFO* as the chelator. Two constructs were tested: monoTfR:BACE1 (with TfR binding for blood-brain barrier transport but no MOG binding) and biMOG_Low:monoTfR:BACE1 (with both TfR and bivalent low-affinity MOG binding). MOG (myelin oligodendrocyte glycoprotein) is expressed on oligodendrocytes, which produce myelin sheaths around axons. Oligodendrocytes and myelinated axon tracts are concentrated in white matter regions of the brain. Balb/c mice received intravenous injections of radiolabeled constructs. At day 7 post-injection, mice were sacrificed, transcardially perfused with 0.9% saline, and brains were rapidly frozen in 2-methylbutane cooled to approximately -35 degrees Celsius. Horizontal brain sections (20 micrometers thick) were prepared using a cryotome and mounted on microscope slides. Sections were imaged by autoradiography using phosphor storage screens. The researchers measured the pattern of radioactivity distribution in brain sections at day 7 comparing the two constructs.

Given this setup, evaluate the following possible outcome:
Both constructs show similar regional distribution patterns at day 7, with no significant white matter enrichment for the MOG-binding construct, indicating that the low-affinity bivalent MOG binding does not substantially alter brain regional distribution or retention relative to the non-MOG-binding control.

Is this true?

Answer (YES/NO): NO